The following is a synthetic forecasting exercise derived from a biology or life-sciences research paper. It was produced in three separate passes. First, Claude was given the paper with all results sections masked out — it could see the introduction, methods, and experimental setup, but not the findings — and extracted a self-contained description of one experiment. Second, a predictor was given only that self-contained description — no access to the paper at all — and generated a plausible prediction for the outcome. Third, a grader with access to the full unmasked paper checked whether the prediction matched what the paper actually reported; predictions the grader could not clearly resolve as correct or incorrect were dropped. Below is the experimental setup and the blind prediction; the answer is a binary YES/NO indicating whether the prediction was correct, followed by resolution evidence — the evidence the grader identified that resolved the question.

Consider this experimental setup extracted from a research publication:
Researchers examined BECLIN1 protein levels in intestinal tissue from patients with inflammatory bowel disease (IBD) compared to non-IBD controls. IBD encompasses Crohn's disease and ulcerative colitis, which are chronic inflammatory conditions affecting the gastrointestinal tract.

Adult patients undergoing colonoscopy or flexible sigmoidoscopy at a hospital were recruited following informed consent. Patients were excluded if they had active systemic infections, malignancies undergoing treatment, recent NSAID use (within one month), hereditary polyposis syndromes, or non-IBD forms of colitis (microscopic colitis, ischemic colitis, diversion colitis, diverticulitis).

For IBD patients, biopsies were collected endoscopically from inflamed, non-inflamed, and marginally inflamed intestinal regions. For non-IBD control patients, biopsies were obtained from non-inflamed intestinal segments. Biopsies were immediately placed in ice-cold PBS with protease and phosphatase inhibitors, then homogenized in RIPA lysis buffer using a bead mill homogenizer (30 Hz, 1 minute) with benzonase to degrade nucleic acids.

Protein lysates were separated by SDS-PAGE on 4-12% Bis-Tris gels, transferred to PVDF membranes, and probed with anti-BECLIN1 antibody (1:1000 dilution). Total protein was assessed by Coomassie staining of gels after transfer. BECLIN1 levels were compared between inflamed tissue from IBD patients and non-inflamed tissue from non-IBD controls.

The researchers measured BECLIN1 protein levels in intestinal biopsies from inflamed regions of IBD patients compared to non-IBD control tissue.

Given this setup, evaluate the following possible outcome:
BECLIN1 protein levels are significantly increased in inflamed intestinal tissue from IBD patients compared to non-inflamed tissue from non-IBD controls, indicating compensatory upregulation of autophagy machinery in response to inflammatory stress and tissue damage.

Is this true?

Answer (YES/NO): NO